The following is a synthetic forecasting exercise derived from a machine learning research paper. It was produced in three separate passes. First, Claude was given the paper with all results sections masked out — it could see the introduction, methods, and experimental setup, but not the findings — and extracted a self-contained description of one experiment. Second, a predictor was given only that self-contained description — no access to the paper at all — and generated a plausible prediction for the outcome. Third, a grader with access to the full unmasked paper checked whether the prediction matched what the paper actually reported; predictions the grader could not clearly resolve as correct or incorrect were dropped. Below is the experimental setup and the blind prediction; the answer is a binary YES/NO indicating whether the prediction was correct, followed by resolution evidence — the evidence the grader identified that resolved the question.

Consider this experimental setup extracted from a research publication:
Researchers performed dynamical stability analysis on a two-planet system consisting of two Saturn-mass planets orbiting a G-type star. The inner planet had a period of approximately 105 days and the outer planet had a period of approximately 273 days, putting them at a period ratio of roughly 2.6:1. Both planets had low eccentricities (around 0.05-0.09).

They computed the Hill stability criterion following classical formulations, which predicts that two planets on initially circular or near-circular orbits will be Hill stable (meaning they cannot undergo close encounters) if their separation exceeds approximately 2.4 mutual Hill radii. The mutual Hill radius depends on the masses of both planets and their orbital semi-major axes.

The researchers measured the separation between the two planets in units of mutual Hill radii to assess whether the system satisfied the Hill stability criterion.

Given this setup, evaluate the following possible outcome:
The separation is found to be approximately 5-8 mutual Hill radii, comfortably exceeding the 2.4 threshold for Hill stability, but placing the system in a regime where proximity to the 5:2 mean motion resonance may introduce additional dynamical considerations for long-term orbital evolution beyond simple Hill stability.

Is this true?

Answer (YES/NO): YES